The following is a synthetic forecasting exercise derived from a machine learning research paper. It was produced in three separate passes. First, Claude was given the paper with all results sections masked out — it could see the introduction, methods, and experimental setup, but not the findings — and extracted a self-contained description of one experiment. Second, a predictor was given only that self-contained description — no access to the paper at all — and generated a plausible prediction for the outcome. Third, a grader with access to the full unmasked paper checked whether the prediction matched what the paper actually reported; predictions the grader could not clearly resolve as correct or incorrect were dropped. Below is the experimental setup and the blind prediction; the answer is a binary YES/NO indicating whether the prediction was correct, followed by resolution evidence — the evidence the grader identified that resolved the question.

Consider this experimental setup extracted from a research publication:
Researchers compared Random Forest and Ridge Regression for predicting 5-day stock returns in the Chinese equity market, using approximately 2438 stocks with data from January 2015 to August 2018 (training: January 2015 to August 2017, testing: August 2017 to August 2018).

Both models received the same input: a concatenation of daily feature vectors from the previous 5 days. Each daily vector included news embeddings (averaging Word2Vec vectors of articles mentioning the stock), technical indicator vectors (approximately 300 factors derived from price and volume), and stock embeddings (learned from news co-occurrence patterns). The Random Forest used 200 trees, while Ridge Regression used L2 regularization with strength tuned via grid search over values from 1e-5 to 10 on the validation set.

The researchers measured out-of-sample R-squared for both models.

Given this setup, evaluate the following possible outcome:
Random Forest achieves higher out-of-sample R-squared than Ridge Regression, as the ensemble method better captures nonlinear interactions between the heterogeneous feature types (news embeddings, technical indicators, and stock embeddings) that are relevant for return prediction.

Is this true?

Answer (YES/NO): NO